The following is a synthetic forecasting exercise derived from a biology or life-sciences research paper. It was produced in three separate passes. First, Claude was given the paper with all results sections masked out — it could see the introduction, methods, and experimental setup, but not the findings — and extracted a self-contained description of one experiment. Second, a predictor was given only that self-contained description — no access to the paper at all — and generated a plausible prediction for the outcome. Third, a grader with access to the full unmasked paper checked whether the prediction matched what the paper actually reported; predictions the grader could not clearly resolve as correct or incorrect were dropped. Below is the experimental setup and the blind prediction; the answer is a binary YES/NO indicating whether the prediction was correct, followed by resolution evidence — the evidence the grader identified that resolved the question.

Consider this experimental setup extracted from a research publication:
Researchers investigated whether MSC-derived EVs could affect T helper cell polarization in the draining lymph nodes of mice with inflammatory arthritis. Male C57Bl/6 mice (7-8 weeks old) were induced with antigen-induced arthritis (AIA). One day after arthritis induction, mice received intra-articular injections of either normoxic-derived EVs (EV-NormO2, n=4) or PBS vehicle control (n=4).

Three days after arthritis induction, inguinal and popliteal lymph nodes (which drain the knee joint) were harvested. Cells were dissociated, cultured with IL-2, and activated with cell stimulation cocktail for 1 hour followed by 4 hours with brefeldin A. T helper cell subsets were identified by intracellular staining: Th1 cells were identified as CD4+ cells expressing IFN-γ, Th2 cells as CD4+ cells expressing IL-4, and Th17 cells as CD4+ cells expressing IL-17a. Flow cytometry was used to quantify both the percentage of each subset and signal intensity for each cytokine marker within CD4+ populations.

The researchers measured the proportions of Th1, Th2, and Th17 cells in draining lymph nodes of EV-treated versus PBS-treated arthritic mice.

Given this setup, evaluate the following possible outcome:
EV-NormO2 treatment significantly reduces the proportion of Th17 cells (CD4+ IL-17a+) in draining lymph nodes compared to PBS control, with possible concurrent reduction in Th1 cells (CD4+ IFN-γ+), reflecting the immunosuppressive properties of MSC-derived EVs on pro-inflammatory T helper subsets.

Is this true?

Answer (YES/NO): NO